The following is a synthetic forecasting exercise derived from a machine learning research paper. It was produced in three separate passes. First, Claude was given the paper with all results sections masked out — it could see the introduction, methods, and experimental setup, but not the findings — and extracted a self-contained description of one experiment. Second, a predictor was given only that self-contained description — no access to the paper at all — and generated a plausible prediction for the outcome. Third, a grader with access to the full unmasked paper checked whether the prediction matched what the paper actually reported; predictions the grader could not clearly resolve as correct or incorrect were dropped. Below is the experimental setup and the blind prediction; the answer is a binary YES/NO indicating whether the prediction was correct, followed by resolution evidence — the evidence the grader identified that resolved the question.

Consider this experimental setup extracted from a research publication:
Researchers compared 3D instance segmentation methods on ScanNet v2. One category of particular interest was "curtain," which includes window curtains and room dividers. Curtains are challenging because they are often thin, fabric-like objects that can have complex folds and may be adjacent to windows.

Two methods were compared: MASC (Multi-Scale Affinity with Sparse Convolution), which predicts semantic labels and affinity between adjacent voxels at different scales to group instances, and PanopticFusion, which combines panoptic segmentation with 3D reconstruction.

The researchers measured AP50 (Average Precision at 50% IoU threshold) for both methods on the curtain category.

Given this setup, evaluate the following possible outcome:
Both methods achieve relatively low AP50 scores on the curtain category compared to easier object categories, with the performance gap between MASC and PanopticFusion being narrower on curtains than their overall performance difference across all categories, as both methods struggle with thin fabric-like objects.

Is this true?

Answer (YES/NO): NO